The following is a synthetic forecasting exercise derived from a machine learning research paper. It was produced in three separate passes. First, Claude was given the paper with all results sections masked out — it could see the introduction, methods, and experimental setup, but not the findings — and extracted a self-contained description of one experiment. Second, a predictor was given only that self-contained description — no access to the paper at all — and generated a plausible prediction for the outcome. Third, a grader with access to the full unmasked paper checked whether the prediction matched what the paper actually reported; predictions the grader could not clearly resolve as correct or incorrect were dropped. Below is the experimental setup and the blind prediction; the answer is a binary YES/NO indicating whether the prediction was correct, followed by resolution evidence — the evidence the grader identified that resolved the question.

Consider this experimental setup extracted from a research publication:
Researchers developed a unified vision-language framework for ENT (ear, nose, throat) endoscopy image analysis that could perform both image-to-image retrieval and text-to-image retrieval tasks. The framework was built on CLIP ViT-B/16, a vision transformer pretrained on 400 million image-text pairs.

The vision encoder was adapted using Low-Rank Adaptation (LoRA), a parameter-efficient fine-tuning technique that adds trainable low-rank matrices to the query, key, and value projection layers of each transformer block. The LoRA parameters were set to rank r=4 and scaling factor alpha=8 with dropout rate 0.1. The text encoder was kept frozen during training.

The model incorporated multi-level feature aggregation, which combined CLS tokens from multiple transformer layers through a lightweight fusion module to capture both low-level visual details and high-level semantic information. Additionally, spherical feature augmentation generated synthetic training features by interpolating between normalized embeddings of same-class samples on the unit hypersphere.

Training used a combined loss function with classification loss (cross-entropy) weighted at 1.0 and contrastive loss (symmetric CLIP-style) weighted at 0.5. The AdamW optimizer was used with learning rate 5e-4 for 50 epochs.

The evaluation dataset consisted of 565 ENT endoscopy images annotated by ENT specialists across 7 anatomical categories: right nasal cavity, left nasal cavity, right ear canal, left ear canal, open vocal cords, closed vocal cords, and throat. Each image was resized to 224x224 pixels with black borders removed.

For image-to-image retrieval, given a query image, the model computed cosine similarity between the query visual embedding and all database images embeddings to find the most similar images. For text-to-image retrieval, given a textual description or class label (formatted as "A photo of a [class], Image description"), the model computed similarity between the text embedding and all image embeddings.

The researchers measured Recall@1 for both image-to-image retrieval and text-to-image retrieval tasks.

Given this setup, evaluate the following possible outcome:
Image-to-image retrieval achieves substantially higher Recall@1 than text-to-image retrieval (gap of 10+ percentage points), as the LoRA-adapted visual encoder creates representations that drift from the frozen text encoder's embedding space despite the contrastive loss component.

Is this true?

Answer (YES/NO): NO